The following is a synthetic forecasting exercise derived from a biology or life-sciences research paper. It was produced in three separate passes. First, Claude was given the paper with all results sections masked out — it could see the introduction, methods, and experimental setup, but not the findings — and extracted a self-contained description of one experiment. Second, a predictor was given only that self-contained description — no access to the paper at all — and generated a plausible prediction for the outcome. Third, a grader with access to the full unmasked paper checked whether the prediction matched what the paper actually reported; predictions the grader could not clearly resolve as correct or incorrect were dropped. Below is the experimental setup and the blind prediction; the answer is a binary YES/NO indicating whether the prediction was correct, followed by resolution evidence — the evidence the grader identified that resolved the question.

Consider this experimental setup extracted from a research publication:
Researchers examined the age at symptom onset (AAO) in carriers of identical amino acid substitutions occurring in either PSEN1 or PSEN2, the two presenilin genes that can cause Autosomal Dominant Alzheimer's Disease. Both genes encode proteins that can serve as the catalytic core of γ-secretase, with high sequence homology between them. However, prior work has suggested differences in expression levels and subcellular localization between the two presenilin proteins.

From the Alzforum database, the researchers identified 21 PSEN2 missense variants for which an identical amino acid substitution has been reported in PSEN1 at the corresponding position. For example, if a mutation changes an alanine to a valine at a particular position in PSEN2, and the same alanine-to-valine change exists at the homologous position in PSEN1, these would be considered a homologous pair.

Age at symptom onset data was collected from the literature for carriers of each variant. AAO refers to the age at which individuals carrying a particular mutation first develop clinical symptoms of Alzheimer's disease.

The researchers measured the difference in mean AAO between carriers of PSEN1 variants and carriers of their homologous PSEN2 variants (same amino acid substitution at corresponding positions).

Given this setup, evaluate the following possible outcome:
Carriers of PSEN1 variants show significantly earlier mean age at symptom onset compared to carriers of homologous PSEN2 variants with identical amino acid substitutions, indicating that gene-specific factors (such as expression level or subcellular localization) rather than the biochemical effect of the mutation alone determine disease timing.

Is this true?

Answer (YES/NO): YES